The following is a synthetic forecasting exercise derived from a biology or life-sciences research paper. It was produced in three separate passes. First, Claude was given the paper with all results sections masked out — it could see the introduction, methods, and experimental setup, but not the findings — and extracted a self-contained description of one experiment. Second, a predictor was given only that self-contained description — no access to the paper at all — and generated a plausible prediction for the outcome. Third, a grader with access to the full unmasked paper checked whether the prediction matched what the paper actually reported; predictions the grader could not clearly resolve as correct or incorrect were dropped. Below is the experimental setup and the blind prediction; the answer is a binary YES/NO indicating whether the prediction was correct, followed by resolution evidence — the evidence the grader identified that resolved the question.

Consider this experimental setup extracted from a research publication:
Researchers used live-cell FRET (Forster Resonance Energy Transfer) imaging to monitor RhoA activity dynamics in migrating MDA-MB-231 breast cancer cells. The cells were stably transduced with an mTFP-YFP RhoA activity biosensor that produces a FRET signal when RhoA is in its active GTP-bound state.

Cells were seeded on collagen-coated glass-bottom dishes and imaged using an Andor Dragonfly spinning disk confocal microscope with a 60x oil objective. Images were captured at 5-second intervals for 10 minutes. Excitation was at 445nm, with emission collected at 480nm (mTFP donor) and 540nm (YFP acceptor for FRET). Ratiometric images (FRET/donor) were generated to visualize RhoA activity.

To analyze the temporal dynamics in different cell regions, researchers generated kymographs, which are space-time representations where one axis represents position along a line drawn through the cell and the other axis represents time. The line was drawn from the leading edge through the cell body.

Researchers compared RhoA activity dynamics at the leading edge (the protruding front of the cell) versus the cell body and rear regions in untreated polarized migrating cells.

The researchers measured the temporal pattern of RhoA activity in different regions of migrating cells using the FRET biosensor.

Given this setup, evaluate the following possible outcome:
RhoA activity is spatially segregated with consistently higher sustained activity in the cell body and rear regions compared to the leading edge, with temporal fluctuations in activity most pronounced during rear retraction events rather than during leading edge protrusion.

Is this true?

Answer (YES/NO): NO